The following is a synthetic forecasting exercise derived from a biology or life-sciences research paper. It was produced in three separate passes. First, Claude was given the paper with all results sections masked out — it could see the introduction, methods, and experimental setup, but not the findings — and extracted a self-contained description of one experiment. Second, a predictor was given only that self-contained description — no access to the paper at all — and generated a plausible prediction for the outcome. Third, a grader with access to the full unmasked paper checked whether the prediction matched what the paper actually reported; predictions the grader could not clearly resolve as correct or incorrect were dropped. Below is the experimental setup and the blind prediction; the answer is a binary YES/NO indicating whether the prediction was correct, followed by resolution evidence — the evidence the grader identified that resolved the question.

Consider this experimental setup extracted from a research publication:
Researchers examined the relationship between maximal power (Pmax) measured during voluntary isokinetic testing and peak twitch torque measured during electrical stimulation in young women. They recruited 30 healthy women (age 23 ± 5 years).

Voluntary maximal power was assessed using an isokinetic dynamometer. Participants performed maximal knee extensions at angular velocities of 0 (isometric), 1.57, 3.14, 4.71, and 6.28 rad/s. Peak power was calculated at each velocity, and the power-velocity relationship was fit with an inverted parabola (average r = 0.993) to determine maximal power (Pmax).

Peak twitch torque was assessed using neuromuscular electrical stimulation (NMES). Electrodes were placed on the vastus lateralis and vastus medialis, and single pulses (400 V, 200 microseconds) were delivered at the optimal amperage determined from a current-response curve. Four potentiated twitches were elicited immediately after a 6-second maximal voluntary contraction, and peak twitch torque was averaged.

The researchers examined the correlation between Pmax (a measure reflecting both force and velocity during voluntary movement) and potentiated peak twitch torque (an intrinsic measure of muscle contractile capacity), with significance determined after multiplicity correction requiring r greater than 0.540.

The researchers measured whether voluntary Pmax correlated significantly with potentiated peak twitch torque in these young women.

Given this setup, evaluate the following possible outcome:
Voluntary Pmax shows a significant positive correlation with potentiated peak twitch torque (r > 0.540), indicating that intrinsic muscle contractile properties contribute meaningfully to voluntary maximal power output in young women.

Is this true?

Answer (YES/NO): NO